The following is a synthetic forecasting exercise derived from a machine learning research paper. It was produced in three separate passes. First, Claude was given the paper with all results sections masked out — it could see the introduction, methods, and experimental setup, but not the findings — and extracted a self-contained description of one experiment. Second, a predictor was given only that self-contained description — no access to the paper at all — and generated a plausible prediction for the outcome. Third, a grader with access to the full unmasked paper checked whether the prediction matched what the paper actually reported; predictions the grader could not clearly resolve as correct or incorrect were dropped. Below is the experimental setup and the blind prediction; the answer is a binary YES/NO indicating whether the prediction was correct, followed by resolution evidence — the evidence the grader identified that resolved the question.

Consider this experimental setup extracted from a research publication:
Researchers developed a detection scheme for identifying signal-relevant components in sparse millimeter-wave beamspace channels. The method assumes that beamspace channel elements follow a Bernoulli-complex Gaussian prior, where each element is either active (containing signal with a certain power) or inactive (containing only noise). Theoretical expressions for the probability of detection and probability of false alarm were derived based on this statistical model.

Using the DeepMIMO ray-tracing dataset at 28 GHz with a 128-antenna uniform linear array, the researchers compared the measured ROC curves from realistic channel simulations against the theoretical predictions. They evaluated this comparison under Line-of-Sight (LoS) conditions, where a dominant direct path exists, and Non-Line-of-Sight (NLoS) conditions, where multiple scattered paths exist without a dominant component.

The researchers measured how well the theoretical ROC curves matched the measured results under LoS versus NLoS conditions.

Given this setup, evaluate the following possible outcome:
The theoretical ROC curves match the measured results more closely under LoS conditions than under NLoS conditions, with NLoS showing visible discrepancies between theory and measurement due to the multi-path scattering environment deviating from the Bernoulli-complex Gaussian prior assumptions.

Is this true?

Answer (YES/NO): NO